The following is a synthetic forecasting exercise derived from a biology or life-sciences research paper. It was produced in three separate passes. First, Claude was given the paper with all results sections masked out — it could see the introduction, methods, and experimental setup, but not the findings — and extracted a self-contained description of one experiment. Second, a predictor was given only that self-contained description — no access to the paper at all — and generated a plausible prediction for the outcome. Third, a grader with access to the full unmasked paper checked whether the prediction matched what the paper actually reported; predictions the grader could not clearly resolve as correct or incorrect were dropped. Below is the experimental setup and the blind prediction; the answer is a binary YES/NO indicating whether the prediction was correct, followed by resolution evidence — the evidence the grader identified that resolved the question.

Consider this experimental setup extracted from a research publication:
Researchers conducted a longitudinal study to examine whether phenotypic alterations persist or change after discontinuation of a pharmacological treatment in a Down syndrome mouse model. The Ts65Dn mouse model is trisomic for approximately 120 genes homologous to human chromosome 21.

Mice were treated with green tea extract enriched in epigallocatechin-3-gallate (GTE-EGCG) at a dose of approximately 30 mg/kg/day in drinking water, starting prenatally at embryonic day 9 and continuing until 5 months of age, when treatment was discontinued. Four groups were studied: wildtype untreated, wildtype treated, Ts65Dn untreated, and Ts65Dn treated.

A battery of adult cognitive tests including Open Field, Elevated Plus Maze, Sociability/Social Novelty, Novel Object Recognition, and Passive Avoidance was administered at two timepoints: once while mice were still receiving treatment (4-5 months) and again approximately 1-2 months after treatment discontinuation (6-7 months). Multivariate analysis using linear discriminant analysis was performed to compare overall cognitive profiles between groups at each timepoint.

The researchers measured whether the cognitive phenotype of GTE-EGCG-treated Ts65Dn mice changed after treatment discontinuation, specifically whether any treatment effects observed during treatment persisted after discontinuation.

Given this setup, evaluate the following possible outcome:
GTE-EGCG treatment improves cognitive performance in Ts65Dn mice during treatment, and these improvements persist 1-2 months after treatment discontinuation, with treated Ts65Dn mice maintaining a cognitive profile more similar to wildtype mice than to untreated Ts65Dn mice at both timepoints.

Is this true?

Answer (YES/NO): NO